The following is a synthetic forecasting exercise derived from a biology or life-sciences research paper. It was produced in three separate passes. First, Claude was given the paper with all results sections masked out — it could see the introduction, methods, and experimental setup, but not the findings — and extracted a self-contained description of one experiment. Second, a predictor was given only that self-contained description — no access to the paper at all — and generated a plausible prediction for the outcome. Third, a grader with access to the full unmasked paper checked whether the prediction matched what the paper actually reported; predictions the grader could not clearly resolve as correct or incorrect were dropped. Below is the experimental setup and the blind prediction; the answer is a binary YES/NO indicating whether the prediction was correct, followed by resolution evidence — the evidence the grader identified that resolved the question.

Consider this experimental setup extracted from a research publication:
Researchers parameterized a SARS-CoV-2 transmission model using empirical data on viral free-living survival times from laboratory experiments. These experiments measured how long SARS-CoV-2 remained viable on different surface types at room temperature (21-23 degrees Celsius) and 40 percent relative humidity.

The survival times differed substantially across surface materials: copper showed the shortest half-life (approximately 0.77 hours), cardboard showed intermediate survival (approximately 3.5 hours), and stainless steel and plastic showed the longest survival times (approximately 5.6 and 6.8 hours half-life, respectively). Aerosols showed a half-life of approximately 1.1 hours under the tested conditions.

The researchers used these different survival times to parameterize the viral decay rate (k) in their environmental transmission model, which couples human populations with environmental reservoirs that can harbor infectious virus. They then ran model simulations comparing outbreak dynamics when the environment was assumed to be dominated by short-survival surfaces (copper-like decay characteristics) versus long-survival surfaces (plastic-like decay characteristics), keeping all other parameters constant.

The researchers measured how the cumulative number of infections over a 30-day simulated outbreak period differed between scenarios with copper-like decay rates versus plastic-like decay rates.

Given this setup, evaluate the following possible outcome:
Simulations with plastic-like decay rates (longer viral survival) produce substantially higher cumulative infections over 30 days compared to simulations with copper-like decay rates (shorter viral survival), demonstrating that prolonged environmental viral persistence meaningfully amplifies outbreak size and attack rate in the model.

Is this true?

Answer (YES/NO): YES